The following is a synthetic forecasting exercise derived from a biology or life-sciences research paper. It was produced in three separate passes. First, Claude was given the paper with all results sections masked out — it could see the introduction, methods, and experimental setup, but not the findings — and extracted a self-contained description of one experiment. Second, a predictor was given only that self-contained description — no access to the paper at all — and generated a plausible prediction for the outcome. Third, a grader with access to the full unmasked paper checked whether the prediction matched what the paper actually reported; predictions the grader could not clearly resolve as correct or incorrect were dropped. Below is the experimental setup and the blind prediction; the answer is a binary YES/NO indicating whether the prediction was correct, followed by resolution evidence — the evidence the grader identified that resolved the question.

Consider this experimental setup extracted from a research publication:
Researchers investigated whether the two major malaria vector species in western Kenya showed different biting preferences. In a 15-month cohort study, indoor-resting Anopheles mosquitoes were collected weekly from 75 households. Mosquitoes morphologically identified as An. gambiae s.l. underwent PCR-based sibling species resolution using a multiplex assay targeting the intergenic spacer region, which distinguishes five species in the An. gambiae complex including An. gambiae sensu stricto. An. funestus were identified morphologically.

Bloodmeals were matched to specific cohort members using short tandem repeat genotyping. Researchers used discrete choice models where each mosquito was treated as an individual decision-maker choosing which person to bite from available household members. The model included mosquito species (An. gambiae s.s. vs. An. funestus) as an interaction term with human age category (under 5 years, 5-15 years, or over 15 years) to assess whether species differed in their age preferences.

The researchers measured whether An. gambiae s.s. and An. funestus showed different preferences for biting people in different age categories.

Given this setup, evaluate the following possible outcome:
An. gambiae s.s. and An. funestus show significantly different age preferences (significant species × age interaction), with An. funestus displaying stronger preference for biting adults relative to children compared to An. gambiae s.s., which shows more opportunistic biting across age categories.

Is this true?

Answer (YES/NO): NO